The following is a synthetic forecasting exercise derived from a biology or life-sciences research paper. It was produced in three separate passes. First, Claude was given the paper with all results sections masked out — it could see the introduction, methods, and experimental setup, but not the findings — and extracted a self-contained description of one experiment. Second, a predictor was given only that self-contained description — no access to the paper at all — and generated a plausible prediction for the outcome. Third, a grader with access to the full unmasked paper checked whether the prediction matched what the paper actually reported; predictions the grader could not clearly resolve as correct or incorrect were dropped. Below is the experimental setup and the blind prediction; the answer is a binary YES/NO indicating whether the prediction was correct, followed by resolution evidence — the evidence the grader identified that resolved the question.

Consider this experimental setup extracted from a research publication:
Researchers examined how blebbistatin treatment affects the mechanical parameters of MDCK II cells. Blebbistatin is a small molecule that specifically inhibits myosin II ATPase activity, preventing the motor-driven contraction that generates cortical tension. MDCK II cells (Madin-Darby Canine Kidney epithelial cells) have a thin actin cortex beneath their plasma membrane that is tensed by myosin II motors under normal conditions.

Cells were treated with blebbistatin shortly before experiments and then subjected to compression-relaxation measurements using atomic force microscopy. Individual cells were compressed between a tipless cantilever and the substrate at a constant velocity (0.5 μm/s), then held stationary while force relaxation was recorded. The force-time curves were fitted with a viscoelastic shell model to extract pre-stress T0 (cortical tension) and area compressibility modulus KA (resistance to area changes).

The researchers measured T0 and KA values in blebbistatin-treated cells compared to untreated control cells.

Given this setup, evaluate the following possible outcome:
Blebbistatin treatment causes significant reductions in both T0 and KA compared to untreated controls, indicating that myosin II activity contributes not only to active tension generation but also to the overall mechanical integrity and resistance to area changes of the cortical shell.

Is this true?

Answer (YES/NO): YES